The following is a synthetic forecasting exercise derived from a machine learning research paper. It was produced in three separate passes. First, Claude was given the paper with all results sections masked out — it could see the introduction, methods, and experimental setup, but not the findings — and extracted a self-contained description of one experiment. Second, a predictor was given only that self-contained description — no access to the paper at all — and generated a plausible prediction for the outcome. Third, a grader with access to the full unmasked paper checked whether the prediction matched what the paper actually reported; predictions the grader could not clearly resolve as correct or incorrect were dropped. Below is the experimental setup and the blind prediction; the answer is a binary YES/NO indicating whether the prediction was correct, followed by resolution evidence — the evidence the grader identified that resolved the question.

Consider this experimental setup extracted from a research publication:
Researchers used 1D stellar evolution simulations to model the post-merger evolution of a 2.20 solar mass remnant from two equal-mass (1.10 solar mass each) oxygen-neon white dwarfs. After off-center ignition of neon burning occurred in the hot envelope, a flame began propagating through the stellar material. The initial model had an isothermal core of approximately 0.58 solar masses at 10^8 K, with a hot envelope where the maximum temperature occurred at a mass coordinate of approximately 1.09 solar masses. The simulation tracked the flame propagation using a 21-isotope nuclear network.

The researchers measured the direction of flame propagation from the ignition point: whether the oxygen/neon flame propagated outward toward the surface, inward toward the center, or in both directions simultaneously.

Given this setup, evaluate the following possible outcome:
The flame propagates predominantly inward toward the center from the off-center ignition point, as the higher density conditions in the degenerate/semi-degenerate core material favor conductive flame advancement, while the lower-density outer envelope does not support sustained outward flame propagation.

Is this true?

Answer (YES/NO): YES